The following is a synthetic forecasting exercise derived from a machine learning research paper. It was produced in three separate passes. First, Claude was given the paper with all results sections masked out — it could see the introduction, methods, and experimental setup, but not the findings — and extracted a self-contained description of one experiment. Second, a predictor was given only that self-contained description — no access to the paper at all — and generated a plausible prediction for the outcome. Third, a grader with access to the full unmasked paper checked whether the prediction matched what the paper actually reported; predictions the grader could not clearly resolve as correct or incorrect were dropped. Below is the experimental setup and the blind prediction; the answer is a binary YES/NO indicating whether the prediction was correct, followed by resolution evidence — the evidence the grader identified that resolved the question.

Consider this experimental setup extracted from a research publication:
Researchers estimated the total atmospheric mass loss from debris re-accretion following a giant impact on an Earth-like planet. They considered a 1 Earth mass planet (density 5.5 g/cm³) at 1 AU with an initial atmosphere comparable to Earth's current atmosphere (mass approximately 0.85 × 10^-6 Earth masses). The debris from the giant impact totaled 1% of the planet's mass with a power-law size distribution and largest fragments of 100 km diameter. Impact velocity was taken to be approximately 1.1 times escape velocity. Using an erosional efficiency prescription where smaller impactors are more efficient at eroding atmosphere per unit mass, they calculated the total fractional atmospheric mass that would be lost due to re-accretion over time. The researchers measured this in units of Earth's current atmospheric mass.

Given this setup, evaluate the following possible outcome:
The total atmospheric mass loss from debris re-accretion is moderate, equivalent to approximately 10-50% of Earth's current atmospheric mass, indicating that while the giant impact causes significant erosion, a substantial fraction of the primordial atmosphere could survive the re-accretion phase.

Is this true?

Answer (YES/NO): NO